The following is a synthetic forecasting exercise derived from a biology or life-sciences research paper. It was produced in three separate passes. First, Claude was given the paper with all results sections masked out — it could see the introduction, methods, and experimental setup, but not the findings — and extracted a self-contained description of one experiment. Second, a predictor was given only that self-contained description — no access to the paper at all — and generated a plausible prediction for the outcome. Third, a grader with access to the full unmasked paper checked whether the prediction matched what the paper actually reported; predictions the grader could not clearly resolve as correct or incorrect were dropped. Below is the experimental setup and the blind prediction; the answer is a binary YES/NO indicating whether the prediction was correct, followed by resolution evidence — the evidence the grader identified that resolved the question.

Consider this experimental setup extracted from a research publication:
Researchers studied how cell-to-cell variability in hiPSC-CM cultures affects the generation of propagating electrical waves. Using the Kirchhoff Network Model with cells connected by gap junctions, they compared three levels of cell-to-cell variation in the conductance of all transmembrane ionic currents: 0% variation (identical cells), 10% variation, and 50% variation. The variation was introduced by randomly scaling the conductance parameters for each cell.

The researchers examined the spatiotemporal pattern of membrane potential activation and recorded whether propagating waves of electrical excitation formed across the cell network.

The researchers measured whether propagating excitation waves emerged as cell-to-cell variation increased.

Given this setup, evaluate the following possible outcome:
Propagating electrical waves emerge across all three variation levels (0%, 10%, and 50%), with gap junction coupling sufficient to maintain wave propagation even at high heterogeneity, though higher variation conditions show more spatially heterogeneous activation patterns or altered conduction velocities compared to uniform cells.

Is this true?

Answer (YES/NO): NO